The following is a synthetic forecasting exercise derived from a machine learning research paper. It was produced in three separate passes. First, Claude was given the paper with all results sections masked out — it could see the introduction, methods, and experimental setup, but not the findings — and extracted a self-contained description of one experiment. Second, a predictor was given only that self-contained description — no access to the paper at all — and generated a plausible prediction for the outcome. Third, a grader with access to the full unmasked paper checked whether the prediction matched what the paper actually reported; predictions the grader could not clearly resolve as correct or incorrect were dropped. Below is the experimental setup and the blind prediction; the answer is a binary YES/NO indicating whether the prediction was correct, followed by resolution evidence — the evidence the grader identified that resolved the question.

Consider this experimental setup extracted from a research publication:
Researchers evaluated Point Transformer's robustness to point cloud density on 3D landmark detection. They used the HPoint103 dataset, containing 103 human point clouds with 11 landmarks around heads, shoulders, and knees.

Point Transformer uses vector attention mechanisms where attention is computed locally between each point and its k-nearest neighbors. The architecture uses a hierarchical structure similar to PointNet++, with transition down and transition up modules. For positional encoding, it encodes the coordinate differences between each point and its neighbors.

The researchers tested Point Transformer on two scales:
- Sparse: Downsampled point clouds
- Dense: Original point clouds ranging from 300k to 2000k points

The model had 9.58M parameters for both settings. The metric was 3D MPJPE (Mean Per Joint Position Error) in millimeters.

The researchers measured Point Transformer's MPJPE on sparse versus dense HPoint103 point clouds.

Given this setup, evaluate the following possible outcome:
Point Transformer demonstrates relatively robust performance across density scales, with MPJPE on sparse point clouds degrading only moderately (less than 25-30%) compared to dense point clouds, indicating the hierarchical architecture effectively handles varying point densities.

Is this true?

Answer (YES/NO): NO